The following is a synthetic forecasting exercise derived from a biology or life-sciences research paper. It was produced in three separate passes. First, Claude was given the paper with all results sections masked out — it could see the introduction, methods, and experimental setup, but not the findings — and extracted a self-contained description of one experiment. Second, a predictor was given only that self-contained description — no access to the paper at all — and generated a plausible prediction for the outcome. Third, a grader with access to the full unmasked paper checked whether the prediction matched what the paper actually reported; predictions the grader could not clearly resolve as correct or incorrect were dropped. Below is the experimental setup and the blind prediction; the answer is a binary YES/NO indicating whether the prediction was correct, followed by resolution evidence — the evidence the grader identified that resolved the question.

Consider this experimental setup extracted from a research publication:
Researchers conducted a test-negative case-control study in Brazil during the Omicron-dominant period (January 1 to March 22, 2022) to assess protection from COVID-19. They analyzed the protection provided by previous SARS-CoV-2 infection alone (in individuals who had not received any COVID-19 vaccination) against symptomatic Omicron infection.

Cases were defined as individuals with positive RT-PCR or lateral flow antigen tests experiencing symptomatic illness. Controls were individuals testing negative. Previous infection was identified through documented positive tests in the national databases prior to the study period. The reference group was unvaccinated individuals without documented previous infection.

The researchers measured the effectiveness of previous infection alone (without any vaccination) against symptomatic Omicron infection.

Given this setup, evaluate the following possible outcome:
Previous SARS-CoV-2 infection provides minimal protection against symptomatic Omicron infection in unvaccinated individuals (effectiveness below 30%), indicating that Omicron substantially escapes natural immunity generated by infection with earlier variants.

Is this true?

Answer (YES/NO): YES